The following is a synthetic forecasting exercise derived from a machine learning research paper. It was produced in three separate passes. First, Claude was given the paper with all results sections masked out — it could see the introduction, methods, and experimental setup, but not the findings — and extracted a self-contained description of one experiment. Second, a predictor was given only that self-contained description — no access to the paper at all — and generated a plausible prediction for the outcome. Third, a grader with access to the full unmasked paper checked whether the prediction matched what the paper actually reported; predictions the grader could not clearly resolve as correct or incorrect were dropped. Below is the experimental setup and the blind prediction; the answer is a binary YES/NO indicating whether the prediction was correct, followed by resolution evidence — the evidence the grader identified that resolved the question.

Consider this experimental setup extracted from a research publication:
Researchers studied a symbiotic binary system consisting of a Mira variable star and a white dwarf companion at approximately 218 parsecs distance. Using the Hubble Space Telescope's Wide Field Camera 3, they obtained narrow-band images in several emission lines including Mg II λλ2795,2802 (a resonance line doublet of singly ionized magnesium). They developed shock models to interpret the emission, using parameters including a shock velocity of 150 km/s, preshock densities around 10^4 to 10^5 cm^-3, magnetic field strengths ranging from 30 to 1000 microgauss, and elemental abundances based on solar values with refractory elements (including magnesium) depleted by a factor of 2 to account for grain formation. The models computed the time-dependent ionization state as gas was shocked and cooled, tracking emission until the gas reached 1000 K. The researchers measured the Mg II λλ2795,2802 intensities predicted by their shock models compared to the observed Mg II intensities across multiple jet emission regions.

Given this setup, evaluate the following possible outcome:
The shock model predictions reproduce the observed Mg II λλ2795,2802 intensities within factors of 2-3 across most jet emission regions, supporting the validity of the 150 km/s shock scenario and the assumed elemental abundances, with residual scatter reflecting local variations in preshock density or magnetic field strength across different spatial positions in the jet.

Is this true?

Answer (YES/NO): NO